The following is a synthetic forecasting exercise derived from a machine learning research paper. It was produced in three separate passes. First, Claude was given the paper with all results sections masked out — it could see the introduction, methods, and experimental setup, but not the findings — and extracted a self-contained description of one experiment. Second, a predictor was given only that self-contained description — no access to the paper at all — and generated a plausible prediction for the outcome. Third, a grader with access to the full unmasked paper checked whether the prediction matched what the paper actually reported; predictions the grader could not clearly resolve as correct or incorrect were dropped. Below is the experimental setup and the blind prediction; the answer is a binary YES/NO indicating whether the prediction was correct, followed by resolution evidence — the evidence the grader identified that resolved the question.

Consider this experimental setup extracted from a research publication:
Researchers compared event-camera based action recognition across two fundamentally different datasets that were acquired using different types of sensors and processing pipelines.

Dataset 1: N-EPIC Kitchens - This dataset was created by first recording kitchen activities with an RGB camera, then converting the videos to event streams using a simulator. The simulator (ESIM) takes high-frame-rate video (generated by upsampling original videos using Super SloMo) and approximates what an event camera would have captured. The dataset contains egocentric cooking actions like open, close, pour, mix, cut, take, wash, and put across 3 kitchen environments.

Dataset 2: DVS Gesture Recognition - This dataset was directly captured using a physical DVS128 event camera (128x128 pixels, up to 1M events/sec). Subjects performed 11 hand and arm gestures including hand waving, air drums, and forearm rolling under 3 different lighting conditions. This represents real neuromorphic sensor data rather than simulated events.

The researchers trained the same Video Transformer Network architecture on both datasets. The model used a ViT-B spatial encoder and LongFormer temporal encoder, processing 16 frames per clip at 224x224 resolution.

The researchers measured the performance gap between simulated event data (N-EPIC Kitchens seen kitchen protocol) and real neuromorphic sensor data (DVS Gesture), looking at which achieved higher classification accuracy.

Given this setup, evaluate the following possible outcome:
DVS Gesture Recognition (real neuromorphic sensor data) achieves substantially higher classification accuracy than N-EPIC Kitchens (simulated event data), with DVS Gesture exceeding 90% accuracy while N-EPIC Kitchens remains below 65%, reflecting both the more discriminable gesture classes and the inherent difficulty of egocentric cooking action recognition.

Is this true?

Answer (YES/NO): NO